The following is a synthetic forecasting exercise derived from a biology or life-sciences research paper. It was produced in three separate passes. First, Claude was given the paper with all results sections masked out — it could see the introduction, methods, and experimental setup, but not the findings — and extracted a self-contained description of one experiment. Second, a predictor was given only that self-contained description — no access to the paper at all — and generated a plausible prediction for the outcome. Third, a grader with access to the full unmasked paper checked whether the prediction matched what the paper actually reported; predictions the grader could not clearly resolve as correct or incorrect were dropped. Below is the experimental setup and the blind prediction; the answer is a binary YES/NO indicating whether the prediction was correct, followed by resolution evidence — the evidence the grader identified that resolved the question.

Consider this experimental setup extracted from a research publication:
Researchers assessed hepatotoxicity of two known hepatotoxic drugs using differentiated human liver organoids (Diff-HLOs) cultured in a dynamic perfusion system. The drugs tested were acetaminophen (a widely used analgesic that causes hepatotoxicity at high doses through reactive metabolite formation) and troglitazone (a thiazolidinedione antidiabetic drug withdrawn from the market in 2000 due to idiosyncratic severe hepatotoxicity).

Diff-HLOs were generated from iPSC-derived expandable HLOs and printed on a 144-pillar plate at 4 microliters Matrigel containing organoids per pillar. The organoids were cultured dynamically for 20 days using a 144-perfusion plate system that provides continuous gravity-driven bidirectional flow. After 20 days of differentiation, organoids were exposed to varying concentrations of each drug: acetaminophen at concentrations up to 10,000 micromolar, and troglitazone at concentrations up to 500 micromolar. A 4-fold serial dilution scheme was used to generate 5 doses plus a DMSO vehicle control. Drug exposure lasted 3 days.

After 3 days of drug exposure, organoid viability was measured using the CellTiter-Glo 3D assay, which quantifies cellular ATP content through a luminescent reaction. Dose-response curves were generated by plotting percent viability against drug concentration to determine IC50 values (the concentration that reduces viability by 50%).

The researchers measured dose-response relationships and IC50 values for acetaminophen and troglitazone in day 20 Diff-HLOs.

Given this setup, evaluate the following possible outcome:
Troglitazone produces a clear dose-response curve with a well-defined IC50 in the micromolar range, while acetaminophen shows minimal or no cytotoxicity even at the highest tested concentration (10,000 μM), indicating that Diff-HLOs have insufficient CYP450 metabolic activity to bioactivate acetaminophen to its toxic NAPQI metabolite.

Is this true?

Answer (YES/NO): NO